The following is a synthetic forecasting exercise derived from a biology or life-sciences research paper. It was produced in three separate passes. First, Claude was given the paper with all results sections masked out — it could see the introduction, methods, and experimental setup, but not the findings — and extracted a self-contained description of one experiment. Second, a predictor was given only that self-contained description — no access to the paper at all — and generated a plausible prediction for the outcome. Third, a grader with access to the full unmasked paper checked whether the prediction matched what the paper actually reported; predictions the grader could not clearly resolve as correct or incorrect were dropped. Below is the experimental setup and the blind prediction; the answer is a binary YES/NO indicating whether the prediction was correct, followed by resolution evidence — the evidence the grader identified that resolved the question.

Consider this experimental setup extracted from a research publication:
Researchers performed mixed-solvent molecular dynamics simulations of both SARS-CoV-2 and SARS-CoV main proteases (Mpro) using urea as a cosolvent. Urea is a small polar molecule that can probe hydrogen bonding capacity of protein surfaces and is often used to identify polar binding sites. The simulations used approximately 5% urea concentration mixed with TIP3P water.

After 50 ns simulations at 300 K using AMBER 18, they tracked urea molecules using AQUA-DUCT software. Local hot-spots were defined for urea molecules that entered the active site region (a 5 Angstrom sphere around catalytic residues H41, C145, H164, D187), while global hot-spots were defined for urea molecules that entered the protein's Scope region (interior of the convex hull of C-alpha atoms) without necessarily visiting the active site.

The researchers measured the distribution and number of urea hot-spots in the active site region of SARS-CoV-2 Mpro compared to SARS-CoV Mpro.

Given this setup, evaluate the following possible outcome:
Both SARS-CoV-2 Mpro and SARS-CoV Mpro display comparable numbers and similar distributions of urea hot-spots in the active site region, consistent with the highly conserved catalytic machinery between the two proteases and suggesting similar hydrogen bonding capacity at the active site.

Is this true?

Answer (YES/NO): NO